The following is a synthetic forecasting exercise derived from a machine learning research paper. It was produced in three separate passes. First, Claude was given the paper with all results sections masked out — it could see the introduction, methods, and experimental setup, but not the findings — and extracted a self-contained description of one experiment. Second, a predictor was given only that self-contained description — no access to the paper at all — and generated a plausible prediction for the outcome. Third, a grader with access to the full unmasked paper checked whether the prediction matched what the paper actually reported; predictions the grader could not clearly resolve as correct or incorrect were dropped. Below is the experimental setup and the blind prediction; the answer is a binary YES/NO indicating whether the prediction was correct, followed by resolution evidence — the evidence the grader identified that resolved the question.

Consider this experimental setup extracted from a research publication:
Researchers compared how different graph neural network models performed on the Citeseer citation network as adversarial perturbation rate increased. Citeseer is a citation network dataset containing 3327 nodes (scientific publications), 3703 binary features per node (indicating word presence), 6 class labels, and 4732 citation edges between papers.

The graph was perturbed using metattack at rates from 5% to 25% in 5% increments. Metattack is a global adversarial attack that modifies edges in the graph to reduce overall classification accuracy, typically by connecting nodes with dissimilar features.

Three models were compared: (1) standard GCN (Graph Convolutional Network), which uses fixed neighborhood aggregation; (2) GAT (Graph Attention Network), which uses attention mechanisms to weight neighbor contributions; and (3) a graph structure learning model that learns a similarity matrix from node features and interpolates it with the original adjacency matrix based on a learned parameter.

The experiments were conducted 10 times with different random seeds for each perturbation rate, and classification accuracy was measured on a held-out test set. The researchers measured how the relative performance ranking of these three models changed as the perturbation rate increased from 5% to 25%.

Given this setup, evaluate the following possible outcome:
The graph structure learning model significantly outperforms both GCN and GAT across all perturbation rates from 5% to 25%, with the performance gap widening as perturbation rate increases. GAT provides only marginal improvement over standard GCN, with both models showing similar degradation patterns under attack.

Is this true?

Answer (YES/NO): NO